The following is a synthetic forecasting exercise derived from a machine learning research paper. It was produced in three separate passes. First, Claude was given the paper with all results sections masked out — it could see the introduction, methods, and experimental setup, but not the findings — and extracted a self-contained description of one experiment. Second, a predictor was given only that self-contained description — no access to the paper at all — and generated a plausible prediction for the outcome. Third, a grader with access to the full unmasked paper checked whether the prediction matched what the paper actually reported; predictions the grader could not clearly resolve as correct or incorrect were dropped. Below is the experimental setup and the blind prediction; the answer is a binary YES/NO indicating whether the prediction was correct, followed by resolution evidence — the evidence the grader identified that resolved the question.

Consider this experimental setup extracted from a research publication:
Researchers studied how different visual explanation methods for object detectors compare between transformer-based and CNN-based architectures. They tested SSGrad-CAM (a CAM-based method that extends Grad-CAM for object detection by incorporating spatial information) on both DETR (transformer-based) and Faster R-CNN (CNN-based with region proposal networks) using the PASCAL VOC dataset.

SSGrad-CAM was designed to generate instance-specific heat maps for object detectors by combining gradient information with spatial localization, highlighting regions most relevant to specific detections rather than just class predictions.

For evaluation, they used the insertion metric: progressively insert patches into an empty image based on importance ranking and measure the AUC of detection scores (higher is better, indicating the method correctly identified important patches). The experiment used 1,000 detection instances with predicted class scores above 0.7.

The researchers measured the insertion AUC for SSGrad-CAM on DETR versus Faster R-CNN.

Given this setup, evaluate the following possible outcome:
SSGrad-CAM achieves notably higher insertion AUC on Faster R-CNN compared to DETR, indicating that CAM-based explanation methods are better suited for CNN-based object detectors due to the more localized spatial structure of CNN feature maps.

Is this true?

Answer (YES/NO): YES